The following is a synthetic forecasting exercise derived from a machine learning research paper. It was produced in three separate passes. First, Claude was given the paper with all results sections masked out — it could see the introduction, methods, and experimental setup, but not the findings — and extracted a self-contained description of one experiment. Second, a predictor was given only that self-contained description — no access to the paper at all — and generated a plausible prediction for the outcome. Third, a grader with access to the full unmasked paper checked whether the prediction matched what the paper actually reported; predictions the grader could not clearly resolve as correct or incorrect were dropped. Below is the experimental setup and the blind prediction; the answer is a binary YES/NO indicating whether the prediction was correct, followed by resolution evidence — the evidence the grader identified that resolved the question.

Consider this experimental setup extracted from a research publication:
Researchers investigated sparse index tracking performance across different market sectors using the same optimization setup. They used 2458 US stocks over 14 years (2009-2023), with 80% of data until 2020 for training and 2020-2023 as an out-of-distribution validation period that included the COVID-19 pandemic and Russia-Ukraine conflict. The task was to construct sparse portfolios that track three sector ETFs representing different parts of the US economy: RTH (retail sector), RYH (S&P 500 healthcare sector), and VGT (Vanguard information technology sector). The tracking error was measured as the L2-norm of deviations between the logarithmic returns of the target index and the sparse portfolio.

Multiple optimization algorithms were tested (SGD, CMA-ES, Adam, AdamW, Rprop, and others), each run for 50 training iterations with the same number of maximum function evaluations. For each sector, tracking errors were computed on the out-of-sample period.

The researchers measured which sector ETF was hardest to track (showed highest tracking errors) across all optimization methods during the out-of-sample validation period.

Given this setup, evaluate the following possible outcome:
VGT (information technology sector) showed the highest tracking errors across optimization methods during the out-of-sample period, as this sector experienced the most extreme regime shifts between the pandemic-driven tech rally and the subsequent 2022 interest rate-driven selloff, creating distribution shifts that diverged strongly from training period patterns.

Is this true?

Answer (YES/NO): YES